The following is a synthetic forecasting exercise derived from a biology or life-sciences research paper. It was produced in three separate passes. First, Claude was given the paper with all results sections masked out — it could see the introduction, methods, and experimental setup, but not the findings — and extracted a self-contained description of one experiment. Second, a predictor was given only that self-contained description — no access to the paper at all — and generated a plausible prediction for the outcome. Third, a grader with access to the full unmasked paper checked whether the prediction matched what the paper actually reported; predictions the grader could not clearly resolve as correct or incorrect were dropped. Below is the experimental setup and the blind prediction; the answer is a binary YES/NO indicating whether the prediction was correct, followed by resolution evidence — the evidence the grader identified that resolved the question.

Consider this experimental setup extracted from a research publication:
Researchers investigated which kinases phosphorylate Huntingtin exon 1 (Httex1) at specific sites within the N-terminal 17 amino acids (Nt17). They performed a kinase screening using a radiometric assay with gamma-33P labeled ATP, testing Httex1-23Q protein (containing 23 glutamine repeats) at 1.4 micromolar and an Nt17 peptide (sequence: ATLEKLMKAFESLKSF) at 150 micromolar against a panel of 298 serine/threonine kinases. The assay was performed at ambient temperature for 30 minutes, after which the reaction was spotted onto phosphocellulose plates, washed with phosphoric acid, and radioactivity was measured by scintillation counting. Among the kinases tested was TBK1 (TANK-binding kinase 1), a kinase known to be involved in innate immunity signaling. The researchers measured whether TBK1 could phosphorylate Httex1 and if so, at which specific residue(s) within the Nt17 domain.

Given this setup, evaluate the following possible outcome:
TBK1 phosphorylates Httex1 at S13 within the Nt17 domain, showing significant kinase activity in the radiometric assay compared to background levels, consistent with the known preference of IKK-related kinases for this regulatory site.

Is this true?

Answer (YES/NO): NO